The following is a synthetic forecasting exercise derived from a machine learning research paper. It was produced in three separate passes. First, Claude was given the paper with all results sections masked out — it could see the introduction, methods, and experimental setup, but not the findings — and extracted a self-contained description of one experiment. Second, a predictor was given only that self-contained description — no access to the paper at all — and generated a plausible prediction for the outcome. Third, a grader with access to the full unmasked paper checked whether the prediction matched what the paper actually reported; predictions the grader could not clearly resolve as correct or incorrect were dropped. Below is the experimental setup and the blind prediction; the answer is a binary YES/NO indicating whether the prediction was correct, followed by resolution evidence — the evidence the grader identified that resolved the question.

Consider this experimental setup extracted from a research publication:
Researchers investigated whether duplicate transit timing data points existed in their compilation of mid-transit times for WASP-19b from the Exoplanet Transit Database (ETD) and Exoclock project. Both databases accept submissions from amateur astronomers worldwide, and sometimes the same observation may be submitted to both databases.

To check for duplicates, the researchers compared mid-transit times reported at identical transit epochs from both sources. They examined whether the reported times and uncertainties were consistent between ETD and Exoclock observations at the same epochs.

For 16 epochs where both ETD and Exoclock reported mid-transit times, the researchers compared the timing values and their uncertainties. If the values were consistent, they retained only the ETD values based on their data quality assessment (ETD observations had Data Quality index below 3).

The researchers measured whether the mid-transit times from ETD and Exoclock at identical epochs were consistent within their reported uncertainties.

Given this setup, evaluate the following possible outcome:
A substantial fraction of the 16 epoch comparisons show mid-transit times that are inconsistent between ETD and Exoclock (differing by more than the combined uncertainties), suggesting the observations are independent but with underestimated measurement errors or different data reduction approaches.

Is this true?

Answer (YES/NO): NO